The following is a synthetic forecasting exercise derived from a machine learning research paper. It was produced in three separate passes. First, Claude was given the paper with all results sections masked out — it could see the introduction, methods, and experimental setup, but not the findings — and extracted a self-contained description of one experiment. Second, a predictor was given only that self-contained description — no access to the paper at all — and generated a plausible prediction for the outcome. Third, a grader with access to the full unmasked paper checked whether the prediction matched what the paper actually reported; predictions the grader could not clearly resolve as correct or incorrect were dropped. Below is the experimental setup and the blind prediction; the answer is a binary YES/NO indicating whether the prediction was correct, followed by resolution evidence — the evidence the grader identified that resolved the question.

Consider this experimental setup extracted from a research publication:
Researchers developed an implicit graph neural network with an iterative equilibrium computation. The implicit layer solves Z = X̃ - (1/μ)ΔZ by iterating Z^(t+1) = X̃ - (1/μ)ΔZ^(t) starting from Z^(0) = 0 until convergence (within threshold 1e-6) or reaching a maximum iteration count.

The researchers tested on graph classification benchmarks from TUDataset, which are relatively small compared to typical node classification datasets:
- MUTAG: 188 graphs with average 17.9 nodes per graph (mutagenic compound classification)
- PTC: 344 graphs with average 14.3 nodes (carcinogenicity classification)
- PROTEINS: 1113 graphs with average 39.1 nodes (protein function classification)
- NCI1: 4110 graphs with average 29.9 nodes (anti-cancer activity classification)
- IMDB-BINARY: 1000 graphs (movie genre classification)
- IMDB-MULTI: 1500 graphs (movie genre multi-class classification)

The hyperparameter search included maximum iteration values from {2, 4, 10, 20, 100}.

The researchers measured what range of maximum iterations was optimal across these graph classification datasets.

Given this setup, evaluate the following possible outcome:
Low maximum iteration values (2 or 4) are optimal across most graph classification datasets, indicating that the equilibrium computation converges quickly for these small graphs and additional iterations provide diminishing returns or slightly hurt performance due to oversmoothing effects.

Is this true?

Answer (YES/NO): NO